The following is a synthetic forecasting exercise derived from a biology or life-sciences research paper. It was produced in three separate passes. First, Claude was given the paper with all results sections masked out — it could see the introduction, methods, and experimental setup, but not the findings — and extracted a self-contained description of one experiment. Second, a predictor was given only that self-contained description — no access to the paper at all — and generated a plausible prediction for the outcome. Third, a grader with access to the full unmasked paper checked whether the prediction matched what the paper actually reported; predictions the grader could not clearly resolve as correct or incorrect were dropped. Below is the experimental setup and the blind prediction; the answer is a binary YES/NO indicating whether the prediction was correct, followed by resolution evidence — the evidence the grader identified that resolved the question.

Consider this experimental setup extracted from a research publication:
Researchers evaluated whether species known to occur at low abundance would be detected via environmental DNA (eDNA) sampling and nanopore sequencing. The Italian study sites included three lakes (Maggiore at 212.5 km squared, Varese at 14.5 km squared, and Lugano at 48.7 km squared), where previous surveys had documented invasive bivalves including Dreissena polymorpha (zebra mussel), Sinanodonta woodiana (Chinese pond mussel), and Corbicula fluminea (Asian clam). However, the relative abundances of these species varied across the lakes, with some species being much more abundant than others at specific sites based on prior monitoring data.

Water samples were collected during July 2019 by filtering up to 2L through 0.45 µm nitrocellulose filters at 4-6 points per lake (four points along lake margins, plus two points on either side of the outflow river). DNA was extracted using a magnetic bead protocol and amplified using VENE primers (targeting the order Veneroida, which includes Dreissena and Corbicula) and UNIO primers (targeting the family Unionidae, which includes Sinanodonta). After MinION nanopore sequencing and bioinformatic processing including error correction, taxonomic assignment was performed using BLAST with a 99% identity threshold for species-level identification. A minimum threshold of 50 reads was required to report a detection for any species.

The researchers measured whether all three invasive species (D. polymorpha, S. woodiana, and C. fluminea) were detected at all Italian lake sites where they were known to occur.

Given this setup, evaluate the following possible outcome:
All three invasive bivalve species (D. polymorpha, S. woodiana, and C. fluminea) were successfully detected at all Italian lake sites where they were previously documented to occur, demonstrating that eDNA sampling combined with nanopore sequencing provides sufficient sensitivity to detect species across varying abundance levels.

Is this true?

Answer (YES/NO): NO